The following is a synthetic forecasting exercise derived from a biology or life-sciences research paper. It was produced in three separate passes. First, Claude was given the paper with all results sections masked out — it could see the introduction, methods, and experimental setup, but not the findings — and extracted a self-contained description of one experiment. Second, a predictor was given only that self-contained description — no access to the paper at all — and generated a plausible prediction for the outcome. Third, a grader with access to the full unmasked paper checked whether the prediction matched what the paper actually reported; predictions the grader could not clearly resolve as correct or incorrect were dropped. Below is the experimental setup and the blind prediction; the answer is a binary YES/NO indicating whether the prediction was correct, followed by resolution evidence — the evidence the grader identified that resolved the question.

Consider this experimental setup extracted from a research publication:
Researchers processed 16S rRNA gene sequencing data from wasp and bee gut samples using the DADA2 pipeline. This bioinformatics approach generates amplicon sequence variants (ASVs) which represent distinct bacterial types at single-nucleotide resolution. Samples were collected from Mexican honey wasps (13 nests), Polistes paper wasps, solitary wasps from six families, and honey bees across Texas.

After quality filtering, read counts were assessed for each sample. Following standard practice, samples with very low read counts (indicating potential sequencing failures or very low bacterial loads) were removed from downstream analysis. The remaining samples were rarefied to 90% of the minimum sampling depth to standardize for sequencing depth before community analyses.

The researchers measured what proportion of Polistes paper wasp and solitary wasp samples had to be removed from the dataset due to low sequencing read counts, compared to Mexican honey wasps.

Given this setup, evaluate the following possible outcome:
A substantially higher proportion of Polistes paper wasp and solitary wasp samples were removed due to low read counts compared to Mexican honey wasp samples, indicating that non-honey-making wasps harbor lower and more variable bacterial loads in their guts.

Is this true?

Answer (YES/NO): YES